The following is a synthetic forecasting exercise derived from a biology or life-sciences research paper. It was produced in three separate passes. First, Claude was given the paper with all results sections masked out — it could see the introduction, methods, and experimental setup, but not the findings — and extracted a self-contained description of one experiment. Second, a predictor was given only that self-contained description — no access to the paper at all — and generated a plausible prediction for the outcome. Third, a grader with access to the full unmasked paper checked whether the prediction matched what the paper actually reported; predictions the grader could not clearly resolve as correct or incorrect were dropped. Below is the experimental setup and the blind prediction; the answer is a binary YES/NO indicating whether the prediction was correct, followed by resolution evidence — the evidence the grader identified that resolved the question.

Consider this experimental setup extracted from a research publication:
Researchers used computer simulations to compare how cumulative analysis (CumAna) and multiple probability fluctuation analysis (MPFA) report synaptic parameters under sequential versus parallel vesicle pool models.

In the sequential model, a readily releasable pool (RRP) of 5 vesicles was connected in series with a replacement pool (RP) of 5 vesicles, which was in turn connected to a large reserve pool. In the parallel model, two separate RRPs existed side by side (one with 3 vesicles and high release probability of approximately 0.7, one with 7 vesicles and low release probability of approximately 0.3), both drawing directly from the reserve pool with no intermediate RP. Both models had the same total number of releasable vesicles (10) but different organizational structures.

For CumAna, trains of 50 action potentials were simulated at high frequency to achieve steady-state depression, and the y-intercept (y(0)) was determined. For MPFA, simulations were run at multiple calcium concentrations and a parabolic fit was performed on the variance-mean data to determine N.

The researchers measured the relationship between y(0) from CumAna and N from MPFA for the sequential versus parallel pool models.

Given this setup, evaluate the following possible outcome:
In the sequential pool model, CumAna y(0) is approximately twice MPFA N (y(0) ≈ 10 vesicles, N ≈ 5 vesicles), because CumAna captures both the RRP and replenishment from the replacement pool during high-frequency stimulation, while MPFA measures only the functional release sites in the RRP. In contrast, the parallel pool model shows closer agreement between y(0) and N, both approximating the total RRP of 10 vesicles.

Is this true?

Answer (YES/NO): YES